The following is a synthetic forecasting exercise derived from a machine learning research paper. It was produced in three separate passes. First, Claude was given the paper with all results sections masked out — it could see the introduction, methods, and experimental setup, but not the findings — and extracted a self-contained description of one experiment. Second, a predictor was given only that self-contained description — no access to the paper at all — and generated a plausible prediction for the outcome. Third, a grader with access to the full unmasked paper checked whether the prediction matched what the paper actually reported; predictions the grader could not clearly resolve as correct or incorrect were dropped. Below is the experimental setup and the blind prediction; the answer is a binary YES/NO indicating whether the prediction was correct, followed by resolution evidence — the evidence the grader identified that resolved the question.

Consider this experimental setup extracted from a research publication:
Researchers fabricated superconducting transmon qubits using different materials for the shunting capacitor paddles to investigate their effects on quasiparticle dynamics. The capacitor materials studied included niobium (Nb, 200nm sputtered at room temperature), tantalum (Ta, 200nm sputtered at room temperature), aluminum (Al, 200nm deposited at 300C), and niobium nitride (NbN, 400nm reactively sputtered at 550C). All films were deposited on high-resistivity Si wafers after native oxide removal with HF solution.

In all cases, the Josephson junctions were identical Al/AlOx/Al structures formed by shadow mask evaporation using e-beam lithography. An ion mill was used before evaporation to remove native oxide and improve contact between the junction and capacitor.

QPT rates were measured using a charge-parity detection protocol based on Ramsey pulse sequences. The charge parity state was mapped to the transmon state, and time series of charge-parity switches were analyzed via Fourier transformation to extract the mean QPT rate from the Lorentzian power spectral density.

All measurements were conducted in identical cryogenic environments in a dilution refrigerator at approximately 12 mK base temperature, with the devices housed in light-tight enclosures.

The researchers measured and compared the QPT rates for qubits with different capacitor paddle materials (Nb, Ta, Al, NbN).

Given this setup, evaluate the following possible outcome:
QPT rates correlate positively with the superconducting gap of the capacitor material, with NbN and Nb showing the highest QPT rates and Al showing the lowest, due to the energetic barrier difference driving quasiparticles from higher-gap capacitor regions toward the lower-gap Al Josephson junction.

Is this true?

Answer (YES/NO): NO